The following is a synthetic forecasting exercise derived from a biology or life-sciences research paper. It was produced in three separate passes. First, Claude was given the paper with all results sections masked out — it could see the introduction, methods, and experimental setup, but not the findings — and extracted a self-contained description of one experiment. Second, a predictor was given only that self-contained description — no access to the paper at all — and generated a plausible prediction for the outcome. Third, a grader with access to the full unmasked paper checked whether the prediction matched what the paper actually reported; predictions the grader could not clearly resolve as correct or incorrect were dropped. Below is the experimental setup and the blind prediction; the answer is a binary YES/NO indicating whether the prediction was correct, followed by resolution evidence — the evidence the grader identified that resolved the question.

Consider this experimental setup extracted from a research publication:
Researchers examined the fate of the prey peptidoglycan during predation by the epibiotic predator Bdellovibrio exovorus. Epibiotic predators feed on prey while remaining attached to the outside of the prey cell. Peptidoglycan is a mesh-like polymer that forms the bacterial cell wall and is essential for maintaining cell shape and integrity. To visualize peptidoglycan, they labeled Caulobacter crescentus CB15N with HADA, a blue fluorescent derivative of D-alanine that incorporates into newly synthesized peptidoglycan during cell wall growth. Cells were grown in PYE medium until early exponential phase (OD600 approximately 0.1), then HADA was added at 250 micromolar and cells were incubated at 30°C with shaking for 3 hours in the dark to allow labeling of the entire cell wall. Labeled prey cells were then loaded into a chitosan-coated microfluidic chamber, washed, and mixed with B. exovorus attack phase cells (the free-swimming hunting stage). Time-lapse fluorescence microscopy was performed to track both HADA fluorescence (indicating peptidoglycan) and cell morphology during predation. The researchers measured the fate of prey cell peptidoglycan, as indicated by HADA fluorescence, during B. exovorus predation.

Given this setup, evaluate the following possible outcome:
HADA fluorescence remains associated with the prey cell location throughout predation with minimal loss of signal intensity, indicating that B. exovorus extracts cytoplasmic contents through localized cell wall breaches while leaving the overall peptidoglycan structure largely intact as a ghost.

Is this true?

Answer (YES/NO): YES